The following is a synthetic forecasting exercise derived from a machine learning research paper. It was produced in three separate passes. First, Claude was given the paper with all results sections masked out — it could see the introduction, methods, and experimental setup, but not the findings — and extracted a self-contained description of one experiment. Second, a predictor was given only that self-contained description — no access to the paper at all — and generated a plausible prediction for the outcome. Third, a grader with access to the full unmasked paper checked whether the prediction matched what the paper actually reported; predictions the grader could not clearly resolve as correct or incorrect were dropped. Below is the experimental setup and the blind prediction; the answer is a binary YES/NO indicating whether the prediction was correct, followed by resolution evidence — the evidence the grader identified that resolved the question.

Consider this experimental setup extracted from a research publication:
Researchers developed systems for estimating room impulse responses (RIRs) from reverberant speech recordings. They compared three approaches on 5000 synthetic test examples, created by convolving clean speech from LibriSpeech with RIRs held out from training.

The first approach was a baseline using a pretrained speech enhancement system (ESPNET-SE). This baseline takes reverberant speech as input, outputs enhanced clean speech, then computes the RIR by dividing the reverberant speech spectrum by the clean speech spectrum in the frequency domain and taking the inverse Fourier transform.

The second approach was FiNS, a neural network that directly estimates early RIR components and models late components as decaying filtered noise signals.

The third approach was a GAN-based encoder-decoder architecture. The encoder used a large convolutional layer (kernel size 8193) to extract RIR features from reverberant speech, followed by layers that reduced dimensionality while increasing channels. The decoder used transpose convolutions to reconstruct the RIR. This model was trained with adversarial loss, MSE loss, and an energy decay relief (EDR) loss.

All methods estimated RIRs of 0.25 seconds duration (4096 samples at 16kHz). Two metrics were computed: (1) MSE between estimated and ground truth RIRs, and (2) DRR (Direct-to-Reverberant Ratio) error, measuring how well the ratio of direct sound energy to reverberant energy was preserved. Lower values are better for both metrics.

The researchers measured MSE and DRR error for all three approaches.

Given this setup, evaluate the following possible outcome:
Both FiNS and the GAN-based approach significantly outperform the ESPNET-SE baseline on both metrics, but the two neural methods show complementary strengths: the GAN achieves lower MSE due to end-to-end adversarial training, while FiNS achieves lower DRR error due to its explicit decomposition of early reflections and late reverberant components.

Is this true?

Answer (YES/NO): NO